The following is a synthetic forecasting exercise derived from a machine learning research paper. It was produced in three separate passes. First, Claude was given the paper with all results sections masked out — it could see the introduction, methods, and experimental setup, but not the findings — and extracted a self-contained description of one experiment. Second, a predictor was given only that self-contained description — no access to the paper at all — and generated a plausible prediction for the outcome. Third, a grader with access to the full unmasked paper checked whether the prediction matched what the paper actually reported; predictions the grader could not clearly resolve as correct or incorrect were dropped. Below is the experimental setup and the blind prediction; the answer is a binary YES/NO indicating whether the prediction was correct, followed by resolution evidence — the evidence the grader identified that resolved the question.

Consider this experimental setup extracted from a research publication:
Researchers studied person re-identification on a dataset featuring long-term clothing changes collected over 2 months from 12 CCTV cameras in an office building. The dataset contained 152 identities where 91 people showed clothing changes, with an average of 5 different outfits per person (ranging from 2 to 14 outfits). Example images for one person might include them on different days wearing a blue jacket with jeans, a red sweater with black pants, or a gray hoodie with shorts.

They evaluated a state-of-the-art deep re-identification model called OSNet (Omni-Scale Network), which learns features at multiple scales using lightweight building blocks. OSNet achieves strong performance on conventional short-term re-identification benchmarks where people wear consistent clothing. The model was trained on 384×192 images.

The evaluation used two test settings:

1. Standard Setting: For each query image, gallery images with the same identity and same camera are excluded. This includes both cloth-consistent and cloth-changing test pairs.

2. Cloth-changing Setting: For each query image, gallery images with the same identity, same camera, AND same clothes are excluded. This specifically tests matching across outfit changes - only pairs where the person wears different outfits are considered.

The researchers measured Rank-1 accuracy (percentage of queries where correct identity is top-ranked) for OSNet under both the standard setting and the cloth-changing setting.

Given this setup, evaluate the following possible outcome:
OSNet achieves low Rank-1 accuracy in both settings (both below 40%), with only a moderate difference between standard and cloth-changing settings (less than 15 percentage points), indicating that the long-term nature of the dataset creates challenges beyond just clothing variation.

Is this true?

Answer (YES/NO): NO